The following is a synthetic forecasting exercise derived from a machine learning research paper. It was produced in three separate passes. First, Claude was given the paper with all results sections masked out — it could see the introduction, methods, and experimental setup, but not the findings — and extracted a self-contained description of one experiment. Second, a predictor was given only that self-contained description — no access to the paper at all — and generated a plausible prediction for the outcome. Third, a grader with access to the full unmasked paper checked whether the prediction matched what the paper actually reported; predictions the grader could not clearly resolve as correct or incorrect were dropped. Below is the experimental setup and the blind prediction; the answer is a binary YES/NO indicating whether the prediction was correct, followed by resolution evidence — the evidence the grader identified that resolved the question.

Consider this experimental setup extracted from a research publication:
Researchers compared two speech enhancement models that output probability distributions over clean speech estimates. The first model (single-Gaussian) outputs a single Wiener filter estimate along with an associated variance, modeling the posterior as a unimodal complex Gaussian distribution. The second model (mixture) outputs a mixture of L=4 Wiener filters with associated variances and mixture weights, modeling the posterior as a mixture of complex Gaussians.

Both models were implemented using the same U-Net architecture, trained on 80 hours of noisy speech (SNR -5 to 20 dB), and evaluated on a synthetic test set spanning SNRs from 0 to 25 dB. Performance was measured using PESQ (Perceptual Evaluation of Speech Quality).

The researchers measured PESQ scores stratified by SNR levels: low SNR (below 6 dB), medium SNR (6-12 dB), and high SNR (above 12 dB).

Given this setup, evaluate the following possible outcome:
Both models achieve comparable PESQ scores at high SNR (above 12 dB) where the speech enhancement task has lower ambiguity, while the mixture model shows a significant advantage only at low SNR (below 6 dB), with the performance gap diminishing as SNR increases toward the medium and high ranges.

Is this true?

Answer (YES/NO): NO